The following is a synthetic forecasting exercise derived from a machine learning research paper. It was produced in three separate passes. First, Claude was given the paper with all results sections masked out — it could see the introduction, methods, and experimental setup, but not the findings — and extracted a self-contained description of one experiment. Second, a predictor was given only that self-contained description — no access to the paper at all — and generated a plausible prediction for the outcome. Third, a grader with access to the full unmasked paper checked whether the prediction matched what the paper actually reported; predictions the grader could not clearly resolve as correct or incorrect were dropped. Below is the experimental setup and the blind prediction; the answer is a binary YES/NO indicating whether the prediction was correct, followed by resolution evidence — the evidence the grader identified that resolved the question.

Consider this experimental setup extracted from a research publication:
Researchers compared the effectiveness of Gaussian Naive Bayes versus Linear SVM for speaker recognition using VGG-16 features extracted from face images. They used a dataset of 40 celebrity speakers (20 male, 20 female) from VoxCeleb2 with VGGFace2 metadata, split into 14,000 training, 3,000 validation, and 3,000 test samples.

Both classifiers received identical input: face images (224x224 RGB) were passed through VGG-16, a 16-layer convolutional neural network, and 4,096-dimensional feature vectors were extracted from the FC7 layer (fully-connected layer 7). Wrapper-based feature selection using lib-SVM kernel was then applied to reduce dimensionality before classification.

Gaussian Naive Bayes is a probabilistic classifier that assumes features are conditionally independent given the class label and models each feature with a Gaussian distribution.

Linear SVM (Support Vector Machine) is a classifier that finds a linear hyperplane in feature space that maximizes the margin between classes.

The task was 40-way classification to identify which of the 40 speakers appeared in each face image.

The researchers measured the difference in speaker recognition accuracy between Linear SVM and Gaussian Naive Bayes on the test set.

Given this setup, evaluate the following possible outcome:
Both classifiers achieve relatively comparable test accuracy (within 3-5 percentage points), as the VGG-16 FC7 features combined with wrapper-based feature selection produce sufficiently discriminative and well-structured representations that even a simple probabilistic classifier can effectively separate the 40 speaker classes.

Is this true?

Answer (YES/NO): NO